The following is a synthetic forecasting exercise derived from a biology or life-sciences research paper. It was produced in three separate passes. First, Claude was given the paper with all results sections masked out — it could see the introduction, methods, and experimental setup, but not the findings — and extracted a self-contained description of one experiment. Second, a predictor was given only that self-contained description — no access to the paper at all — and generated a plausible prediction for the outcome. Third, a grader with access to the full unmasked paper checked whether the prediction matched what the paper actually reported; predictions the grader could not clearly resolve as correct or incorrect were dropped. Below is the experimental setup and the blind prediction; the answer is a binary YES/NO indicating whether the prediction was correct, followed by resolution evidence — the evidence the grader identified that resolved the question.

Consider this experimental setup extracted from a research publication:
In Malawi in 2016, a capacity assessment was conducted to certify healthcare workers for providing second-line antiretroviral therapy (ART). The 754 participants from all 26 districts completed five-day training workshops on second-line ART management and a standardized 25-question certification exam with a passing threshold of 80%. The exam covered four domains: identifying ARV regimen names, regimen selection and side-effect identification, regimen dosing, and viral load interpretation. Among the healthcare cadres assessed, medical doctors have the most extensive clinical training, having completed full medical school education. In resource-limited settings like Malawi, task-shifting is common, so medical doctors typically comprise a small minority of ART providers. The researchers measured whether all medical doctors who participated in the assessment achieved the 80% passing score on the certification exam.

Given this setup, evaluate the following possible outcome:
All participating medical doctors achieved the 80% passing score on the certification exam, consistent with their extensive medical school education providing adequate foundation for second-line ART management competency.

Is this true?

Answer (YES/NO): NO